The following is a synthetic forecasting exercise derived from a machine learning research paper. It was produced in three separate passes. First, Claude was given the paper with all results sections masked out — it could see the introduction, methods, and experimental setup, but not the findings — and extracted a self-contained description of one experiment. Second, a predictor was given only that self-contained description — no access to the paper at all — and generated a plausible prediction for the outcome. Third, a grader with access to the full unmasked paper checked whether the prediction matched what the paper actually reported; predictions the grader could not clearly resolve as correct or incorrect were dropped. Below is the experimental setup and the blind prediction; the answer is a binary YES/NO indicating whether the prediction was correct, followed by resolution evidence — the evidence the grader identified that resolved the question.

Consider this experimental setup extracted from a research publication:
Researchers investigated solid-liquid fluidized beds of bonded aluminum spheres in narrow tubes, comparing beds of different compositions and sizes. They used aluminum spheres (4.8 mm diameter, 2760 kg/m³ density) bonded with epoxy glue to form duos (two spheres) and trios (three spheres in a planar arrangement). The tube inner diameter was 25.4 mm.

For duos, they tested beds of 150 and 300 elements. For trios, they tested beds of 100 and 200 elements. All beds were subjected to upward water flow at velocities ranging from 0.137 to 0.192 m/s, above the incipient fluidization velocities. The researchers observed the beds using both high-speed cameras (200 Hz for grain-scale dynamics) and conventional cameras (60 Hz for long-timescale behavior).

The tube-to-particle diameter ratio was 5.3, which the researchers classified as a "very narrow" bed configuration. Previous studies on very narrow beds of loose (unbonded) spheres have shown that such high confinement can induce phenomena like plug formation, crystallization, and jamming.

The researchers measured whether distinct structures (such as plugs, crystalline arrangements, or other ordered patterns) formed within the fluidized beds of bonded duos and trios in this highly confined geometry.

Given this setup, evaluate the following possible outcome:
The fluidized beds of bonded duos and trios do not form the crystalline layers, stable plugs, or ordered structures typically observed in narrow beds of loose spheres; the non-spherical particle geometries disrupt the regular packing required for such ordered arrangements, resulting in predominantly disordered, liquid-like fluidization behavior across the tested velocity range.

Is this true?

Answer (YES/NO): NO